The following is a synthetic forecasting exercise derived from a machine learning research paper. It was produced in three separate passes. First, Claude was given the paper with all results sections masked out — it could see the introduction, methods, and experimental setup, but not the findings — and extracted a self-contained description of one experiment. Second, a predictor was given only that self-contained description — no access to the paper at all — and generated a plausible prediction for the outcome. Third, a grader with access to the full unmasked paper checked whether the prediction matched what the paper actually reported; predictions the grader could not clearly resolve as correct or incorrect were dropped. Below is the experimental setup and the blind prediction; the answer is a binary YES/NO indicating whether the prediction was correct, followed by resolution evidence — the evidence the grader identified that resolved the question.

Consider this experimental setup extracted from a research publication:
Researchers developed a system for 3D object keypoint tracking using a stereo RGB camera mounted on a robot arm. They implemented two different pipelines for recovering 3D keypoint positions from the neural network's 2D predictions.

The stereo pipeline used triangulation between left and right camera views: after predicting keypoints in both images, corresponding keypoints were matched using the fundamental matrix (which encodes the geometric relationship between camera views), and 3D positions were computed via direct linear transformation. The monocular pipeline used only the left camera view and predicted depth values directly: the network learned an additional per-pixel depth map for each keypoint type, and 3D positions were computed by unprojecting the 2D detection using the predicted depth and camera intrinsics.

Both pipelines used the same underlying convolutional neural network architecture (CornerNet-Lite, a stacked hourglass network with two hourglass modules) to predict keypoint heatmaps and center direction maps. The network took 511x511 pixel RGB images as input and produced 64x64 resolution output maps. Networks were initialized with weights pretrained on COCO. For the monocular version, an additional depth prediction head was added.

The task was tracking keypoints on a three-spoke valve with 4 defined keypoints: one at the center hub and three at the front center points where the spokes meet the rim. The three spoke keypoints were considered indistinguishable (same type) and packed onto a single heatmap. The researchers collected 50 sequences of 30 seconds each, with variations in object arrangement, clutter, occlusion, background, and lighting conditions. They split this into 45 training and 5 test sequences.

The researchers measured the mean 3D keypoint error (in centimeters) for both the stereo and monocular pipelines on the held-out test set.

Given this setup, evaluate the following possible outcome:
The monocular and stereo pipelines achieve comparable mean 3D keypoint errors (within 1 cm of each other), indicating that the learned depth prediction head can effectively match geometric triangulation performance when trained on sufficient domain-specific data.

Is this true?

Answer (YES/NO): YES